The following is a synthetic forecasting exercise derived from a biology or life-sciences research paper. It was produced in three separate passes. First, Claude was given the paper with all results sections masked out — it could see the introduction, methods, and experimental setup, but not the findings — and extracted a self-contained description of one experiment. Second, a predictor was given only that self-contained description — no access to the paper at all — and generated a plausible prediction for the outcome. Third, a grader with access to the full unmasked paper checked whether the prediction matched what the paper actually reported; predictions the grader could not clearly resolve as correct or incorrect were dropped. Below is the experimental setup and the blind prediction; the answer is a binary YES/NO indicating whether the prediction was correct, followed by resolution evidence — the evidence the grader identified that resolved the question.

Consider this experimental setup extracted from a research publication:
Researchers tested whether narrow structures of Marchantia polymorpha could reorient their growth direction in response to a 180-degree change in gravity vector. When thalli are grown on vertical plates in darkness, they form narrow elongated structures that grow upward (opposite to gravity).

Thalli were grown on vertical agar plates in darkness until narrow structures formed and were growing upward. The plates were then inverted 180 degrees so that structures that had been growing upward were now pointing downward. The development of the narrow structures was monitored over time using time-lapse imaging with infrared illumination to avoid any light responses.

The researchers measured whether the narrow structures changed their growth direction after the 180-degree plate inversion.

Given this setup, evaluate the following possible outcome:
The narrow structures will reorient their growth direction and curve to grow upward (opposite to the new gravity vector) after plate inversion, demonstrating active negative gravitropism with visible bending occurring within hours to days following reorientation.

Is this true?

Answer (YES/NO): YES